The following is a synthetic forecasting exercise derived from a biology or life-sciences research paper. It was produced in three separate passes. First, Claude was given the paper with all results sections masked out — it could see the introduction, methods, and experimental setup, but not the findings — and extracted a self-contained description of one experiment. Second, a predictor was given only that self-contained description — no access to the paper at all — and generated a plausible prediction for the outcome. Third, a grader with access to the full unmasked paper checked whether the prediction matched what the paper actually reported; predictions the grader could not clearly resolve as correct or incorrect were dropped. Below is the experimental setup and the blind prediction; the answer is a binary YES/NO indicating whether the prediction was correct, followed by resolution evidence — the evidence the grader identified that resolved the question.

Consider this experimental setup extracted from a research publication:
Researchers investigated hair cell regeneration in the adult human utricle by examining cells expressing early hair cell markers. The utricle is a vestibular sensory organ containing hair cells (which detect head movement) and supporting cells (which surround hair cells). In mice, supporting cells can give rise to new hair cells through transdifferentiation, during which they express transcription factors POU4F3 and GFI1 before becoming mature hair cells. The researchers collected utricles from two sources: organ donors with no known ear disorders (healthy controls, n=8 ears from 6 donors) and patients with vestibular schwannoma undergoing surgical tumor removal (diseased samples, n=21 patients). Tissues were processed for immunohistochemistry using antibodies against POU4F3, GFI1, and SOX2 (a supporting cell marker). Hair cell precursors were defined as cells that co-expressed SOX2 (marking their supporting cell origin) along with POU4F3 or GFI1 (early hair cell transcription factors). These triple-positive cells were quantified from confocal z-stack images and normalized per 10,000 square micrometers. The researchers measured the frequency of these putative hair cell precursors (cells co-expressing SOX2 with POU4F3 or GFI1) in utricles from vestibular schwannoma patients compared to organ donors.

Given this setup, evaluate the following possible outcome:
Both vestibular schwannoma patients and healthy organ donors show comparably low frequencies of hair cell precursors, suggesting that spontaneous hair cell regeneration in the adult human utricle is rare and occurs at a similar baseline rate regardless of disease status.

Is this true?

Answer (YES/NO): NO